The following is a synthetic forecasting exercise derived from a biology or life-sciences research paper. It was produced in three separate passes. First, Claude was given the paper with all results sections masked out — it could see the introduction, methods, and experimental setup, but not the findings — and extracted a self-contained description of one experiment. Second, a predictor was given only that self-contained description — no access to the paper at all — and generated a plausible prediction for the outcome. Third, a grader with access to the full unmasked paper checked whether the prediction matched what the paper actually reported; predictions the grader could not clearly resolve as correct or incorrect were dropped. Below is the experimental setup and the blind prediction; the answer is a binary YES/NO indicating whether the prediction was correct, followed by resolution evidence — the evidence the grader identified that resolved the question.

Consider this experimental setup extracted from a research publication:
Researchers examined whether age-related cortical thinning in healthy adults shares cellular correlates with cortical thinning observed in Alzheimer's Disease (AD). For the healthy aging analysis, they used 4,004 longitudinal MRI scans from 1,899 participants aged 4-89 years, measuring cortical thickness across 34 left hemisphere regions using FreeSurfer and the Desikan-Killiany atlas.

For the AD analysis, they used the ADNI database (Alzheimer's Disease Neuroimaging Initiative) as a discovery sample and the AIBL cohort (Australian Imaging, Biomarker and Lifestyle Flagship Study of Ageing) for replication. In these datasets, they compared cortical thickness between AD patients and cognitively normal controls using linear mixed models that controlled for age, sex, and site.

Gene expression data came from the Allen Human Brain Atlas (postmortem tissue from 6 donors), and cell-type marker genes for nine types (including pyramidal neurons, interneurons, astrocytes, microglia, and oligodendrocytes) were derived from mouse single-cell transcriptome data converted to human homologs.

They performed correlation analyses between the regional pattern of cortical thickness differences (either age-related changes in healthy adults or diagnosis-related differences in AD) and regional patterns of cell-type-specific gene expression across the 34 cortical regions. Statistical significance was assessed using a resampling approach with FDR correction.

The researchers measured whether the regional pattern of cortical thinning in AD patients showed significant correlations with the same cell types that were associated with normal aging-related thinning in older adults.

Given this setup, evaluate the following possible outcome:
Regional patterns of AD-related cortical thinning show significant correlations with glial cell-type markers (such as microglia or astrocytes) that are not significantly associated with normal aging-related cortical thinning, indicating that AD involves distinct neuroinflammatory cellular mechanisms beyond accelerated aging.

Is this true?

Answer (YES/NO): NO